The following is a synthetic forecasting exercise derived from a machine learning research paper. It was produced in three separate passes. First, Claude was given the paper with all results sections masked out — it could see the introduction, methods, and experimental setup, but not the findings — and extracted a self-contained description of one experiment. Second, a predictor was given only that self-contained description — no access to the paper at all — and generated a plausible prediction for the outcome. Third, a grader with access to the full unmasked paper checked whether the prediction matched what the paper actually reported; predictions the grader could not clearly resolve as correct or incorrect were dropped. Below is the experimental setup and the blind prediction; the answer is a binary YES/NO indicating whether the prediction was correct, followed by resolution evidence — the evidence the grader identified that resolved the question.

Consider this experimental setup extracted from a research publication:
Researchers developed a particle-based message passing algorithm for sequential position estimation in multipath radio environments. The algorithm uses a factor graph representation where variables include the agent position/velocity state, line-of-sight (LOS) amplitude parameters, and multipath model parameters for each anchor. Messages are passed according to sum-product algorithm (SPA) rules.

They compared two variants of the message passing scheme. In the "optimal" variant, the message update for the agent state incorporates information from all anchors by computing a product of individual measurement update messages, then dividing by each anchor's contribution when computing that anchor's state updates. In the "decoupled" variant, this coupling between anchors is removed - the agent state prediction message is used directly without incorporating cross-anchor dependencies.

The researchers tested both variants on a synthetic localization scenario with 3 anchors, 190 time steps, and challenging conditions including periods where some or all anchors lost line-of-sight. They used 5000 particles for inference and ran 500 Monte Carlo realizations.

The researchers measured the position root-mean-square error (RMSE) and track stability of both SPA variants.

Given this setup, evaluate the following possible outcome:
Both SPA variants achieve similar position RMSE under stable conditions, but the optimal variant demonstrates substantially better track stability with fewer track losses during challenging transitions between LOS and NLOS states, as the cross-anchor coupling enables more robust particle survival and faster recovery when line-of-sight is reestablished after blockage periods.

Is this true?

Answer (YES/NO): NO